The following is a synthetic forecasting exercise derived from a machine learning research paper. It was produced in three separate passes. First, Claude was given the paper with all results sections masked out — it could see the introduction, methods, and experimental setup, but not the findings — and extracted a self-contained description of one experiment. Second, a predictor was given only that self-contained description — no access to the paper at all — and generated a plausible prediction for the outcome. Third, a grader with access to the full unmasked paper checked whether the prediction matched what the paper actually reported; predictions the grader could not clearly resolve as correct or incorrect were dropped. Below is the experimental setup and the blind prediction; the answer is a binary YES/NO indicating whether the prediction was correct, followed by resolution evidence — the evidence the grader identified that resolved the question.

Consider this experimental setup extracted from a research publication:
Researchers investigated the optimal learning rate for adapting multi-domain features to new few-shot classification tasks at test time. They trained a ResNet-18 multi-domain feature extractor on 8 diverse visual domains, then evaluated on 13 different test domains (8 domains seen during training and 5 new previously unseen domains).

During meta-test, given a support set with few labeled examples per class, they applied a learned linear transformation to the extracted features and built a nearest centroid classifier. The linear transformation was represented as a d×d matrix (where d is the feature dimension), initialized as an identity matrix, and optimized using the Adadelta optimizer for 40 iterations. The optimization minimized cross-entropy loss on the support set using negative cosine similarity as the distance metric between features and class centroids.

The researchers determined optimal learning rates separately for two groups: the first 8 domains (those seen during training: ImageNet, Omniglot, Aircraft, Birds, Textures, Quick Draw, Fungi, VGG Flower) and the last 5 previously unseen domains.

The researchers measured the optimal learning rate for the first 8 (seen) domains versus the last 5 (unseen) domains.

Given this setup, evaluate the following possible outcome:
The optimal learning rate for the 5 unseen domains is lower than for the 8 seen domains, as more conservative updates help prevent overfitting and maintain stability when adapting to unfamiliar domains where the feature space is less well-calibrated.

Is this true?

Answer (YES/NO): NO